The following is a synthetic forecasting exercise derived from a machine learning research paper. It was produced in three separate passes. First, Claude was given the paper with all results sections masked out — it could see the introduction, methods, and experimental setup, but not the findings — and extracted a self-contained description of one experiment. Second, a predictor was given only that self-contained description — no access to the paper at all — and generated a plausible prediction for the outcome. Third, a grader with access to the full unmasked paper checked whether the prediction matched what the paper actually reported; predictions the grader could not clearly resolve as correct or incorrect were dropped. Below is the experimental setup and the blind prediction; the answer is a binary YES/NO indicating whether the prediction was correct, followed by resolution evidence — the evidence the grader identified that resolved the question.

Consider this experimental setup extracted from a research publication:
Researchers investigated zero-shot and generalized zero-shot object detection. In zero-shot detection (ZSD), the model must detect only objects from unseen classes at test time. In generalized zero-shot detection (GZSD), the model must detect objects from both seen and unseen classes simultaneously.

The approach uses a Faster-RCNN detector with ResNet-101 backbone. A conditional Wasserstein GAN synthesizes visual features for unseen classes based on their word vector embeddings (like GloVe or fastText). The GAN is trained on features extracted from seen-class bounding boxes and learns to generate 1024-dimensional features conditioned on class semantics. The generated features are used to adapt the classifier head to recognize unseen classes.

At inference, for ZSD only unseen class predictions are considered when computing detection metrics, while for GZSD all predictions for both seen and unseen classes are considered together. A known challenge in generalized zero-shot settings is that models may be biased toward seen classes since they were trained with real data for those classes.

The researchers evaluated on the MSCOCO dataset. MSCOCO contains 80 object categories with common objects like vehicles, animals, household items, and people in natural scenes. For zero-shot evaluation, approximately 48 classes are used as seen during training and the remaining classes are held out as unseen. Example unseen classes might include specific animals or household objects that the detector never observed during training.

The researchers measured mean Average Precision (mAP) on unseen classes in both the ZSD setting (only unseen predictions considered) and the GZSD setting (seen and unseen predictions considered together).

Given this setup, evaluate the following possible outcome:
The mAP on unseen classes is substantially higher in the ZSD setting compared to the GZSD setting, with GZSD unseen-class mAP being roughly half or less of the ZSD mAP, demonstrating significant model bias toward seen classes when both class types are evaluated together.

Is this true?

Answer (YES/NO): NO